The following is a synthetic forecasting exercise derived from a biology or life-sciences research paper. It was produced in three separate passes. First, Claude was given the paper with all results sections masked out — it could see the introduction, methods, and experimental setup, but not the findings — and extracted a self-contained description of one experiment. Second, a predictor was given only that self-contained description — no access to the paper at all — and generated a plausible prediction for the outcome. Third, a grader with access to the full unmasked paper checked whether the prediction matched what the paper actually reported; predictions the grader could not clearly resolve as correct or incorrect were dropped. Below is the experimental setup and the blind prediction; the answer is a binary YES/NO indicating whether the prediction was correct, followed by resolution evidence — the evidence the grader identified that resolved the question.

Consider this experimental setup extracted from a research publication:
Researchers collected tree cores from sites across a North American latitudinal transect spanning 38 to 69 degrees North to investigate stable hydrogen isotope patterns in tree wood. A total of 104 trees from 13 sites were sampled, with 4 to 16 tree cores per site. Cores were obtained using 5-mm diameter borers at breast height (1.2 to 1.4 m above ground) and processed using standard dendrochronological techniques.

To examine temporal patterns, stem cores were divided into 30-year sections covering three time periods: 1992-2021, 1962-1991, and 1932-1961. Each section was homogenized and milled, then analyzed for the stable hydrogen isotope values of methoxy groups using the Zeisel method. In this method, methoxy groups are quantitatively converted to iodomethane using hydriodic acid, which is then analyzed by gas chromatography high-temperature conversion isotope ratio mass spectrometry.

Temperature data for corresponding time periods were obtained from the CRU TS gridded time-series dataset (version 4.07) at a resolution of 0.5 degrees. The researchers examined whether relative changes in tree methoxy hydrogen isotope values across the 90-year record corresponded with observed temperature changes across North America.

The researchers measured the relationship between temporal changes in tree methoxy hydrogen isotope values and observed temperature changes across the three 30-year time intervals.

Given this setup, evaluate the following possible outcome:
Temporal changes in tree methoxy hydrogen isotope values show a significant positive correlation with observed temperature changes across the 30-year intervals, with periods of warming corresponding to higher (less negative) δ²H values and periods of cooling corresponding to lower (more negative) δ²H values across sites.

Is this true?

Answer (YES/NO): NO